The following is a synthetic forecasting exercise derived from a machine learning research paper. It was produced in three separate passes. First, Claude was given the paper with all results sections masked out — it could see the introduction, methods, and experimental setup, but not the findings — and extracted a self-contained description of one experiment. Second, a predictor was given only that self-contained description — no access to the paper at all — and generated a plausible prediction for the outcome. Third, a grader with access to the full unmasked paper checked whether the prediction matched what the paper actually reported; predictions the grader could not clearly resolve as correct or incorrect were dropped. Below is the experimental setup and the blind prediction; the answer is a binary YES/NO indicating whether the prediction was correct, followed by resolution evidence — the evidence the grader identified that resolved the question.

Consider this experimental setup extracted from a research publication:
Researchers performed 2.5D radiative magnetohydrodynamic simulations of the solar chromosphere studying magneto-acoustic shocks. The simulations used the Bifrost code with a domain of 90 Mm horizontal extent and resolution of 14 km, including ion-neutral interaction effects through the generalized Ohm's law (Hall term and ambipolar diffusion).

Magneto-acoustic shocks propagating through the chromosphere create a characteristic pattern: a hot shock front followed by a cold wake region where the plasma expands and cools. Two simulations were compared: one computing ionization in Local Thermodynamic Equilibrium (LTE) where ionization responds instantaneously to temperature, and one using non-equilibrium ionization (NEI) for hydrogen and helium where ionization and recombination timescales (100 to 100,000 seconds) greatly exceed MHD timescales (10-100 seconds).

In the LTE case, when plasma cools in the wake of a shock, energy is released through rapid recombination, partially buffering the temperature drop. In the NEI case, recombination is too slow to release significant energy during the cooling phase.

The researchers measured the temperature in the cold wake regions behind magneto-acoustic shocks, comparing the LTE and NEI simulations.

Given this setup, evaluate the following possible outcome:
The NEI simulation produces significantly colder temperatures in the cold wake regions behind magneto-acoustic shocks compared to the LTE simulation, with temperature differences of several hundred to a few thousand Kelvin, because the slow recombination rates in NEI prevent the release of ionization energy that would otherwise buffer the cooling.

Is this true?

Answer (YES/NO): YES